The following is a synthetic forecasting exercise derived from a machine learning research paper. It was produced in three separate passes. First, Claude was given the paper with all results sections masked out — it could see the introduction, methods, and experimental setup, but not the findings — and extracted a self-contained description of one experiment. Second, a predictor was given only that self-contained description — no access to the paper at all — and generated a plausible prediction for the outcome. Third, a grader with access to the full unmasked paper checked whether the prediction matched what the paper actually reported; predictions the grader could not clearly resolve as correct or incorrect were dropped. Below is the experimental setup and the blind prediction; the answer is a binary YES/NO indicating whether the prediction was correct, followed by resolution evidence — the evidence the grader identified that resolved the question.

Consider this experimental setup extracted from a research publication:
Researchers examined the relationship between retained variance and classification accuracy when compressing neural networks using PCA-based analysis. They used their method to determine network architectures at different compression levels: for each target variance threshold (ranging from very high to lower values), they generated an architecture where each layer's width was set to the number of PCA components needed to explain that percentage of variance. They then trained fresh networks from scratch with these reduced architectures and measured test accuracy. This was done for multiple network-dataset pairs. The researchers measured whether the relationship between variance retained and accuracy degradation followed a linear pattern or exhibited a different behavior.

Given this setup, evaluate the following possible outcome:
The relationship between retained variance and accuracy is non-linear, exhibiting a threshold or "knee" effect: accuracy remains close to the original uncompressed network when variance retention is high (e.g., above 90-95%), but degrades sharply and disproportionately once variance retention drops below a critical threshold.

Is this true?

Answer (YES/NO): NO